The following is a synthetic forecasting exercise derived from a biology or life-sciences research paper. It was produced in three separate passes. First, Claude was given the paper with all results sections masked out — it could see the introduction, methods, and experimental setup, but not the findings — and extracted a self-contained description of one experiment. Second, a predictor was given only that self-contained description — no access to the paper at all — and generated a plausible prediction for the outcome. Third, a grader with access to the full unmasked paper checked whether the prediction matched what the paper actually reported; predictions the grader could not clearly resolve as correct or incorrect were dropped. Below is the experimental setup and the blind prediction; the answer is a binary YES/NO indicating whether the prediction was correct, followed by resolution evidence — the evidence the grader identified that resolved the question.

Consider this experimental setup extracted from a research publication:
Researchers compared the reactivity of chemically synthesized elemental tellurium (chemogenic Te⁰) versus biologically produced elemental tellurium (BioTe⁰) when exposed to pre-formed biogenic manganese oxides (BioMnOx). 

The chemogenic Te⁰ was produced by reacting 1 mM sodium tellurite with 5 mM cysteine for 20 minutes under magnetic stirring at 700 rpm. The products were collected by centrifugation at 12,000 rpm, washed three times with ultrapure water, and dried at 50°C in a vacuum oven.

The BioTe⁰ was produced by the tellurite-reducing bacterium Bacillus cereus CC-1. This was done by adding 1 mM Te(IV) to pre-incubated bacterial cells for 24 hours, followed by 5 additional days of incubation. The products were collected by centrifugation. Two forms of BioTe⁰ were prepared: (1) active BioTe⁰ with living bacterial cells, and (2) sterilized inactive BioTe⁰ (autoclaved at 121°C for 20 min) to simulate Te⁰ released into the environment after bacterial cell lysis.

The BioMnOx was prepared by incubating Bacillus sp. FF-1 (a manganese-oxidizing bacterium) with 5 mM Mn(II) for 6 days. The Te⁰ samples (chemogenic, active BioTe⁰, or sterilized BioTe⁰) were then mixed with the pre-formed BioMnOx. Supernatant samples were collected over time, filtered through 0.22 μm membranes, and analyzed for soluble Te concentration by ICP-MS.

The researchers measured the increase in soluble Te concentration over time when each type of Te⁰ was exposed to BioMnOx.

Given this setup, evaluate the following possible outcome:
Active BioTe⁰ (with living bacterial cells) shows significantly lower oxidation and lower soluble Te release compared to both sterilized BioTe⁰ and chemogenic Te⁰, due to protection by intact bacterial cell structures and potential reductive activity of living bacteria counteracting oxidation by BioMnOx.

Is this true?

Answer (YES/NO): NO